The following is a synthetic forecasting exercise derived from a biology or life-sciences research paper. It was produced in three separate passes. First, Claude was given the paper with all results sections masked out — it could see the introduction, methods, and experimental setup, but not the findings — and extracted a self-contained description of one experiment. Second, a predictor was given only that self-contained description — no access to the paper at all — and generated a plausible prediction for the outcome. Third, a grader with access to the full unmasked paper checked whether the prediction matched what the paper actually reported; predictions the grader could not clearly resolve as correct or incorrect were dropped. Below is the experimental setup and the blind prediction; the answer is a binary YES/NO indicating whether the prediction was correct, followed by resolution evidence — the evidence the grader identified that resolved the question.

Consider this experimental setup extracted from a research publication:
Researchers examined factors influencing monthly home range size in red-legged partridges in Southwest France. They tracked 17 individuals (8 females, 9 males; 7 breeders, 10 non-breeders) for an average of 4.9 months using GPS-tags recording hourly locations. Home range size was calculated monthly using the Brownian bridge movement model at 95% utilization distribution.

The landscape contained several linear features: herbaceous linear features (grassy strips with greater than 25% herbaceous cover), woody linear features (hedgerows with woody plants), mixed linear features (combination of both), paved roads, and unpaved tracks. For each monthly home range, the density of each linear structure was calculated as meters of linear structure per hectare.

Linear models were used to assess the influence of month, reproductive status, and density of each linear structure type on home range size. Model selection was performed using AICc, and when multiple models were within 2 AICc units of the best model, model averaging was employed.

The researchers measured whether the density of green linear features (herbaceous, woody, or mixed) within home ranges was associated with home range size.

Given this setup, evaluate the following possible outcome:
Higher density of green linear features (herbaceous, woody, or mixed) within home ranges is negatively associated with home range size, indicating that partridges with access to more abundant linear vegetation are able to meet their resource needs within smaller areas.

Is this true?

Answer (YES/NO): NO